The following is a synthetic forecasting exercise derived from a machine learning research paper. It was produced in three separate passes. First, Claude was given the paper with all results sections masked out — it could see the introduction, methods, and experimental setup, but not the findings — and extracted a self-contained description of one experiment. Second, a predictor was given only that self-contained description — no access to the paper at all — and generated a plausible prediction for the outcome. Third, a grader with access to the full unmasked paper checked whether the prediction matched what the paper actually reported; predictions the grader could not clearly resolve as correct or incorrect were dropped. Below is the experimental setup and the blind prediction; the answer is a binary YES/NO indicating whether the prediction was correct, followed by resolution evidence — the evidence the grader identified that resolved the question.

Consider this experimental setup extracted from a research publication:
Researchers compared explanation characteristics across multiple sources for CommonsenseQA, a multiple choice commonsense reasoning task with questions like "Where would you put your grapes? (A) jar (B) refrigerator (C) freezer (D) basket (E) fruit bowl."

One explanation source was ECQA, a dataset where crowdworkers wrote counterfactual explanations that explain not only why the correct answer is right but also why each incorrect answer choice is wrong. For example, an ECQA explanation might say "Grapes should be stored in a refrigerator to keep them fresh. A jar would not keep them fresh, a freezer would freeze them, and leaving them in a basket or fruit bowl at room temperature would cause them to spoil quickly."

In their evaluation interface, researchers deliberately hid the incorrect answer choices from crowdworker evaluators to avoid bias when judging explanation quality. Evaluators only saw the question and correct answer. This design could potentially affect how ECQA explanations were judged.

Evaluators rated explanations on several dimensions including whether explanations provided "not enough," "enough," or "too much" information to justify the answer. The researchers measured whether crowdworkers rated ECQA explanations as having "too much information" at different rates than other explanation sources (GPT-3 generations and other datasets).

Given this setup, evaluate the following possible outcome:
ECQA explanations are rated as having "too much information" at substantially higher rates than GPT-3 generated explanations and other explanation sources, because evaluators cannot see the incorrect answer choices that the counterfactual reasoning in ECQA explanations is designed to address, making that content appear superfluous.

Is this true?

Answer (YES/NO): YES